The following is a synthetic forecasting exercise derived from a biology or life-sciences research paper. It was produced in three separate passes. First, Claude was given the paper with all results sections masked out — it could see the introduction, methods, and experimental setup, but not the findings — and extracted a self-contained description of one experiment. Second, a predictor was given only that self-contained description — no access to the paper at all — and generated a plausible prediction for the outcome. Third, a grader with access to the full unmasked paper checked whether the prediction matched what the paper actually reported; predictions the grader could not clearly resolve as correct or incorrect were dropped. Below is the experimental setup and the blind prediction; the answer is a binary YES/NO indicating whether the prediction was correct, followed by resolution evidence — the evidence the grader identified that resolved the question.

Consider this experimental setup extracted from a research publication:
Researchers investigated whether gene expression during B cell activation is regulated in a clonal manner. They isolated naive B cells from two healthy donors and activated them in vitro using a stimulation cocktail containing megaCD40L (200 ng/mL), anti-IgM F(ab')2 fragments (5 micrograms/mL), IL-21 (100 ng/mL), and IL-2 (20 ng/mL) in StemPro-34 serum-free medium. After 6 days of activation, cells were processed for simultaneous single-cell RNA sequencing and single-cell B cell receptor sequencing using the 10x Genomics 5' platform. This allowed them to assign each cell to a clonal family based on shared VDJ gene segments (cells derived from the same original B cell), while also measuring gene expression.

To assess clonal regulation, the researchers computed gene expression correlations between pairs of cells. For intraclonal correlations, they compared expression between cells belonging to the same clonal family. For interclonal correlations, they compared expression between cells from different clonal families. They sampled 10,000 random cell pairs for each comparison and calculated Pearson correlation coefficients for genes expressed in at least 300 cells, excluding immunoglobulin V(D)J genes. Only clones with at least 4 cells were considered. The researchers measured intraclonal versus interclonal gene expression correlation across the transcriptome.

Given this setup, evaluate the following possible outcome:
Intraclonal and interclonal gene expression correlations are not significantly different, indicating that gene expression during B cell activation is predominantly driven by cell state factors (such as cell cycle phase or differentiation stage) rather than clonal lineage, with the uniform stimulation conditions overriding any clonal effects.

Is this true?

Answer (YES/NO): NO